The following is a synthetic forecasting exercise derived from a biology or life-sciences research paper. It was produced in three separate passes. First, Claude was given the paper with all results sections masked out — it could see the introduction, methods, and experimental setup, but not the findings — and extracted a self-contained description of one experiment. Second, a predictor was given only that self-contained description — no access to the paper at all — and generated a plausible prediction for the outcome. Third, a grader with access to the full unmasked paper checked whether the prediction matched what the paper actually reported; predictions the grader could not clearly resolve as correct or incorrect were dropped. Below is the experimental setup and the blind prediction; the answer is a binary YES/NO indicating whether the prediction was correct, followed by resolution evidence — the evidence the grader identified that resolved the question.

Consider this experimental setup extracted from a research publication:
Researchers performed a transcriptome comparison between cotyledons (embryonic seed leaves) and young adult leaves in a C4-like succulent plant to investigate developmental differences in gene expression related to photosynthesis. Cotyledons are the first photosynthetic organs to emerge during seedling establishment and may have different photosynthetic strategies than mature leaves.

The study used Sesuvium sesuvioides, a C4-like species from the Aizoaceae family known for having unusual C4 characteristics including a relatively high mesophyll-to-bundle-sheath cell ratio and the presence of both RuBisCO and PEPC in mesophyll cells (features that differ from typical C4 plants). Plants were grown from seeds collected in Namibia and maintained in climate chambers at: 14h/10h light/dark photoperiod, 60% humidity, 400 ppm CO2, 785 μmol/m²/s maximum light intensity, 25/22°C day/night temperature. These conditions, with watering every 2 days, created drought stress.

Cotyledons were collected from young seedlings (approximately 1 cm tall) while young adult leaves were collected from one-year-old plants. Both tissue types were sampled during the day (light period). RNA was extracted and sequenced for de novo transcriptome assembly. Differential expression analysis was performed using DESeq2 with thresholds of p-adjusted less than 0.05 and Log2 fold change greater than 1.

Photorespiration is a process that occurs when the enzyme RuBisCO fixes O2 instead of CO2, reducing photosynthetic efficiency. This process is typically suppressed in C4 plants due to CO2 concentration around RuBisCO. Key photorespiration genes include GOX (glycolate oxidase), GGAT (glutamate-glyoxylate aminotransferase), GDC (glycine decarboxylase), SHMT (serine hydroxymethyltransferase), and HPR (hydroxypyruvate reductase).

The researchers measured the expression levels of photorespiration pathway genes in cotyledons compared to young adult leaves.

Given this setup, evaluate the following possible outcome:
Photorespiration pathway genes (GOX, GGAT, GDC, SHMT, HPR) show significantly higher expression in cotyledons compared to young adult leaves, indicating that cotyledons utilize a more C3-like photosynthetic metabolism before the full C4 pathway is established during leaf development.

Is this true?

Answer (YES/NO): YES